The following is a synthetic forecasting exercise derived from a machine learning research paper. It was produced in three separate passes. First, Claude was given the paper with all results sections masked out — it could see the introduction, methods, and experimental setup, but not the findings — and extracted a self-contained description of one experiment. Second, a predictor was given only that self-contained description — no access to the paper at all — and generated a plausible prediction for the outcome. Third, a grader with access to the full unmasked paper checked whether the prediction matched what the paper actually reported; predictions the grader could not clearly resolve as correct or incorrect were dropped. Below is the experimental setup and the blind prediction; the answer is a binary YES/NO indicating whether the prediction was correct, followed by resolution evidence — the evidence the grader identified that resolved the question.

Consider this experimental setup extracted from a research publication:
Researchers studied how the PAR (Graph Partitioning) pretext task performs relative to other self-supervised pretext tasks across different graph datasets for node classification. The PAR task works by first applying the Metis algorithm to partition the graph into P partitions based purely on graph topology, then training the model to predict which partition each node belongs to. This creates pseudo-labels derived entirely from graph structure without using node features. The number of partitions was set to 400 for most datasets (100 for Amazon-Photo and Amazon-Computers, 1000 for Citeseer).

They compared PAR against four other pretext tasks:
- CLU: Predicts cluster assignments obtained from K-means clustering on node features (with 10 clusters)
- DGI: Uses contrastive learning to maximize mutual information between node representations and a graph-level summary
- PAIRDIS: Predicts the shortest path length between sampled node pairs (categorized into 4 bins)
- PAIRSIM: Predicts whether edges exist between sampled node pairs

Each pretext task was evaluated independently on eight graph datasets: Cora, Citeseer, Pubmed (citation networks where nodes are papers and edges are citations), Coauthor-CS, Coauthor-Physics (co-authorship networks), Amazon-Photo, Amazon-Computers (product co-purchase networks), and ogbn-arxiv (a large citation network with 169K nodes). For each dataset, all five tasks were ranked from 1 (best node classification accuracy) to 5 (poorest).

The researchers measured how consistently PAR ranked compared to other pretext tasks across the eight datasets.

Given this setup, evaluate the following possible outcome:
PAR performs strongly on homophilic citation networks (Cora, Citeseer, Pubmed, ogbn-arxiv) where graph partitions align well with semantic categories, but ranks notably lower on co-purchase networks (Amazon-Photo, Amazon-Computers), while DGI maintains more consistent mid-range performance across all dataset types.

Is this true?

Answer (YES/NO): NO